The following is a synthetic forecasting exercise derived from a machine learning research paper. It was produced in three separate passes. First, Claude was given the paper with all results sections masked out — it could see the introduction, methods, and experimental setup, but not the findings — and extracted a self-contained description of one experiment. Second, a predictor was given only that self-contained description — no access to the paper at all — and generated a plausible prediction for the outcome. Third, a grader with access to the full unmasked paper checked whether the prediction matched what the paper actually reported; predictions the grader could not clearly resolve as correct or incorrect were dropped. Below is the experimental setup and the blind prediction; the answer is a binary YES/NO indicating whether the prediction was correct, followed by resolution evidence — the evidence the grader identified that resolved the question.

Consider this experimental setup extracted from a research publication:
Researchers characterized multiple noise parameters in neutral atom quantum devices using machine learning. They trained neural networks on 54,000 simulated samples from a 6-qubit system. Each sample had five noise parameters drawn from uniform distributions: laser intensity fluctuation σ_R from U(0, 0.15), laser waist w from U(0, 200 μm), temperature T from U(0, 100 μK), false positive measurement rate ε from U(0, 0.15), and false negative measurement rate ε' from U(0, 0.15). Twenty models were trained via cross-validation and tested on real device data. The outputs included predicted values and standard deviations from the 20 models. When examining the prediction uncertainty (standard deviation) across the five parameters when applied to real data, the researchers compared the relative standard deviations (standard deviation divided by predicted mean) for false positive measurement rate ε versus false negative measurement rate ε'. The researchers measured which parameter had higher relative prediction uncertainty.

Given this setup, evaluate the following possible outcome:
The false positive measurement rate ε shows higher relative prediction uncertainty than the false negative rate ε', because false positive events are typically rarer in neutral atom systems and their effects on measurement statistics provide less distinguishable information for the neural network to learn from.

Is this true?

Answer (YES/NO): YES